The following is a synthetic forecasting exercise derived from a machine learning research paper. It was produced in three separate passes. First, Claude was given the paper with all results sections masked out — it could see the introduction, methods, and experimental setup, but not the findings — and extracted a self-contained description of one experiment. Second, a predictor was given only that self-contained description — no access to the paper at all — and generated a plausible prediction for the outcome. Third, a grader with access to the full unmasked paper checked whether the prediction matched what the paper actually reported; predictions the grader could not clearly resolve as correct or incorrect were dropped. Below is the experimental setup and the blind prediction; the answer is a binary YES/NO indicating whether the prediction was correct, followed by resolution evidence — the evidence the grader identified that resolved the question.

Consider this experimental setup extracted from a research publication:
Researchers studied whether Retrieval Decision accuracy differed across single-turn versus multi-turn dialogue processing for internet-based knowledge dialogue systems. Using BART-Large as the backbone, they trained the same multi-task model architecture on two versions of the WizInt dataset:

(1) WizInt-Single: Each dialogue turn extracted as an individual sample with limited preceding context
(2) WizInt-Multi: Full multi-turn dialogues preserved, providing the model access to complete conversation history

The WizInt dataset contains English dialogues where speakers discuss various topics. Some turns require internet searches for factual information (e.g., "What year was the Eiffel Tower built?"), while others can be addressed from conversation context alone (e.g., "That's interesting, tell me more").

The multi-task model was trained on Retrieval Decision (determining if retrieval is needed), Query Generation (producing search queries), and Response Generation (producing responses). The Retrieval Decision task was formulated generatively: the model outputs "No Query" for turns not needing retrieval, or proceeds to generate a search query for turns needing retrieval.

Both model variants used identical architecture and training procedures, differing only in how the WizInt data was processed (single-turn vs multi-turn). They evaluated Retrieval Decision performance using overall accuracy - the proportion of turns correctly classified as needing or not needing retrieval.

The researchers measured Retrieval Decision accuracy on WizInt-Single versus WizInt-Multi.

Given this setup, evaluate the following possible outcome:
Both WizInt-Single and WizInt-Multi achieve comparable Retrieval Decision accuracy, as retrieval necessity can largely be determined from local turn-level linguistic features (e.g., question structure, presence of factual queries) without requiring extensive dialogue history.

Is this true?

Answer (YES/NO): YES